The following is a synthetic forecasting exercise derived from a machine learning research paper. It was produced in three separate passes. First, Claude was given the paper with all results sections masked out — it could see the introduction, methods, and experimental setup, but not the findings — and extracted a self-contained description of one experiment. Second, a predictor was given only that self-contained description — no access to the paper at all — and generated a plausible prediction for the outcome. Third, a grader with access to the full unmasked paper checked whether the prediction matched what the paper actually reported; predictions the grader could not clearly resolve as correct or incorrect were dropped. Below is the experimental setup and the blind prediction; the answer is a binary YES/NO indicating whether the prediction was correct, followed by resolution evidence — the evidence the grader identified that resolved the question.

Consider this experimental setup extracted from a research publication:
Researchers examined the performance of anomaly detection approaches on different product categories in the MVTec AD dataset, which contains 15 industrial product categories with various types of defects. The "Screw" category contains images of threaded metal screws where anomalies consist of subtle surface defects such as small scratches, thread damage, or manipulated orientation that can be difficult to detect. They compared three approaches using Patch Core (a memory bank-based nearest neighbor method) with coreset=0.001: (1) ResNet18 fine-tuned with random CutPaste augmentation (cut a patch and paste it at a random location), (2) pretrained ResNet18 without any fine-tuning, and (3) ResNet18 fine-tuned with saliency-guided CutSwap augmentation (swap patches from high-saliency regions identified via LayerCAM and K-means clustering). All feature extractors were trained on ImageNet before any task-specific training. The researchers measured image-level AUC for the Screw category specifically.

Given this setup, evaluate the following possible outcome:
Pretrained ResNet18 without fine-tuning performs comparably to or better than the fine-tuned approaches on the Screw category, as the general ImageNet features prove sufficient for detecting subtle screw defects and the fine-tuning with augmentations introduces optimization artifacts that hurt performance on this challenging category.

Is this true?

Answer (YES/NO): NO